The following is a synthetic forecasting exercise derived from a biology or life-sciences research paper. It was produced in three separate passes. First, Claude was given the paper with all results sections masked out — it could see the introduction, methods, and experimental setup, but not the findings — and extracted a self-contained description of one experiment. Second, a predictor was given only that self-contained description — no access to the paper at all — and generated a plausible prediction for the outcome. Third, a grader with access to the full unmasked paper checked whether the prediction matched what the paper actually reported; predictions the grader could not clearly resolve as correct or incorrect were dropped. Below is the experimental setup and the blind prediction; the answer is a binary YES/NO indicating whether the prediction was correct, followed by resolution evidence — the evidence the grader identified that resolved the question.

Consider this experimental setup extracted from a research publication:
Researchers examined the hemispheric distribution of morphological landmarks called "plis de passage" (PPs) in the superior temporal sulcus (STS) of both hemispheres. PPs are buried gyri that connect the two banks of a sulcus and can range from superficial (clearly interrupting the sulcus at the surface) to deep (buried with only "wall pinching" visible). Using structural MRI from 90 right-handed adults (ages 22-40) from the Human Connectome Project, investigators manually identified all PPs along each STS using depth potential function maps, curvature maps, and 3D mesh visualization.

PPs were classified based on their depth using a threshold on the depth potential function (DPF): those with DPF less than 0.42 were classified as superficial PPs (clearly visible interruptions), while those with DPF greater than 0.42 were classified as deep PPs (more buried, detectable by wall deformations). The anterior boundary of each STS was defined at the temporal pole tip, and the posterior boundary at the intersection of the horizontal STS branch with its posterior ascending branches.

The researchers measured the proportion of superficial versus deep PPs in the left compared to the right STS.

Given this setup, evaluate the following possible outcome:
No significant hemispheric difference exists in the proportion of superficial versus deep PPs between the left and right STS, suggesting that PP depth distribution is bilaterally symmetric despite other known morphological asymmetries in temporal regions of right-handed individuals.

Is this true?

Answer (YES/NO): NO